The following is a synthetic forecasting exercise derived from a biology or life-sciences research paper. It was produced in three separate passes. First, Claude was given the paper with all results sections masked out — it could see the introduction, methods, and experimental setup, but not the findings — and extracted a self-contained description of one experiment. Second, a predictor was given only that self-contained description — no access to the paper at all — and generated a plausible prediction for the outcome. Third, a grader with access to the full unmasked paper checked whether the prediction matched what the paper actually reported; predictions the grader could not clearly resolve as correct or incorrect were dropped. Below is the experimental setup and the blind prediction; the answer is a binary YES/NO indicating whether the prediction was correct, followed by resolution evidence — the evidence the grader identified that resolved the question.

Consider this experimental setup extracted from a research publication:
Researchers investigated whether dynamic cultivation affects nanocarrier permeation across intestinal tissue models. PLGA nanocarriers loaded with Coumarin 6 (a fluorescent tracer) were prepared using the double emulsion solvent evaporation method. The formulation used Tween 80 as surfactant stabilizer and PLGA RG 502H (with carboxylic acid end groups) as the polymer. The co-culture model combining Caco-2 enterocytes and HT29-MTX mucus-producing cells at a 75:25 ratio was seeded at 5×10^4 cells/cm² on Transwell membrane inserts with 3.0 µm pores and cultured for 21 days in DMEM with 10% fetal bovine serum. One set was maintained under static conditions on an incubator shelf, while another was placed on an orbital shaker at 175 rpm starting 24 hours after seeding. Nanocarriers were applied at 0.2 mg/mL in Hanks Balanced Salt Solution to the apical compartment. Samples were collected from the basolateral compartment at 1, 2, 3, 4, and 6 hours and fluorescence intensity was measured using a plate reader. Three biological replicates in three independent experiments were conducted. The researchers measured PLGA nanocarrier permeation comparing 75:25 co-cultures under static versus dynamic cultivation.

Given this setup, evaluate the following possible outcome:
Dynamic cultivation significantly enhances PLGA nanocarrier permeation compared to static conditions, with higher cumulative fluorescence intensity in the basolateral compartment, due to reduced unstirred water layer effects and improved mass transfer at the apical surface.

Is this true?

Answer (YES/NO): NO